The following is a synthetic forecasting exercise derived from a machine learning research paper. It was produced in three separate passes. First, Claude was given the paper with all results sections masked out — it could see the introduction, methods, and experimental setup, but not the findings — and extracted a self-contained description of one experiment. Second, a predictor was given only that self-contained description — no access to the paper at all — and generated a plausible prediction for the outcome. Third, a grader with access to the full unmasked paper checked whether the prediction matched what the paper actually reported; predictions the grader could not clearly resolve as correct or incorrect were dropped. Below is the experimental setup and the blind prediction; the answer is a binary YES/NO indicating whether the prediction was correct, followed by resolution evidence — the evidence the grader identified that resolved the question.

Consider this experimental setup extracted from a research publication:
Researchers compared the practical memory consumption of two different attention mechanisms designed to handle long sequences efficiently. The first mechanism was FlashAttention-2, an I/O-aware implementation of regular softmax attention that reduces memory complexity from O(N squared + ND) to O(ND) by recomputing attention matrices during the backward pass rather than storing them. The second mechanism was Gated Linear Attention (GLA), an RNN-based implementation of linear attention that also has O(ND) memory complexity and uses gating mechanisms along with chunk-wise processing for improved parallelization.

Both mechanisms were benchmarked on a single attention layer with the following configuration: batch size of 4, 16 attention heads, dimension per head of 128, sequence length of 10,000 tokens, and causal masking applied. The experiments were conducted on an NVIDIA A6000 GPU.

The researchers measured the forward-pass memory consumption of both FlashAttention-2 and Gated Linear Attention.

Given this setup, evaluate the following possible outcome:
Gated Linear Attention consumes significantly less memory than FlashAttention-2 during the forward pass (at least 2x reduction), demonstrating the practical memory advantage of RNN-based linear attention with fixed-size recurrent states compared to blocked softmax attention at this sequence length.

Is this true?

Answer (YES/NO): NO